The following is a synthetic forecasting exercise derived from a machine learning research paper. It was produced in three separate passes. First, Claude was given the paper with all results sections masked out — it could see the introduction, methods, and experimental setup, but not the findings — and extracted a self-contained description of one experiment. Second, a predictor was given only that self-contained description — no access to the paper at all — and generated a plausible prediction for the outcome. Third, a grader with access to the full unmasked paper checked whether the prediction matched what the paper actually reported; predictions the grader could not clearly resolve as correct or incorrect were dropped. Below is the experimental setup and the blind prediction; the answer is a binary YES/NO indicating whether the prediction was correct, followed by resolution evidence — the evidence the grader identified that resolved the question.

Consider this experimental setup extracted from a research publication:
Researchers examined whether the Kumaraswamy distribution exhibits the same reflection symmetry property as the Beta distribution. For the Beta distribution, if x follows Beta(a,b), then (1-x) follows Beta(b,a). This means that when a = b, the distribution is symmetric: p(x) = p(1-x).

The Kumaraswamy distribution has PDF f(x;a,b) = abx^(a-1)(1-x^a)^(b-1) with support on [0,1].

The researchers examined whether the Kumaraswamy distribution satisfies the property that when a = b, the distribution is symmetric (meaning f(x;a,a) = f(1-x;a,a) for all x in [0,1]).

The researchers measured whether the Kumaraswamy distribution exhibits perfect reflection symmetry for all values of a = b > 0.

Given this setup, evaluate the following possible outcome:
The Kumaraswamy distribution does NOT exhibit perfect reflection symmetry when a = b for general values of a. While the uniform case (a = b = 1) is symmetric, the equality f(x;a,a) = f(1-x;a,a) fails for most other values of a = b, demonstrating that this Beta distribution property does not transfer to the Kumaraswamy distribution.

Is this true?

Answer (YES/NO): YES